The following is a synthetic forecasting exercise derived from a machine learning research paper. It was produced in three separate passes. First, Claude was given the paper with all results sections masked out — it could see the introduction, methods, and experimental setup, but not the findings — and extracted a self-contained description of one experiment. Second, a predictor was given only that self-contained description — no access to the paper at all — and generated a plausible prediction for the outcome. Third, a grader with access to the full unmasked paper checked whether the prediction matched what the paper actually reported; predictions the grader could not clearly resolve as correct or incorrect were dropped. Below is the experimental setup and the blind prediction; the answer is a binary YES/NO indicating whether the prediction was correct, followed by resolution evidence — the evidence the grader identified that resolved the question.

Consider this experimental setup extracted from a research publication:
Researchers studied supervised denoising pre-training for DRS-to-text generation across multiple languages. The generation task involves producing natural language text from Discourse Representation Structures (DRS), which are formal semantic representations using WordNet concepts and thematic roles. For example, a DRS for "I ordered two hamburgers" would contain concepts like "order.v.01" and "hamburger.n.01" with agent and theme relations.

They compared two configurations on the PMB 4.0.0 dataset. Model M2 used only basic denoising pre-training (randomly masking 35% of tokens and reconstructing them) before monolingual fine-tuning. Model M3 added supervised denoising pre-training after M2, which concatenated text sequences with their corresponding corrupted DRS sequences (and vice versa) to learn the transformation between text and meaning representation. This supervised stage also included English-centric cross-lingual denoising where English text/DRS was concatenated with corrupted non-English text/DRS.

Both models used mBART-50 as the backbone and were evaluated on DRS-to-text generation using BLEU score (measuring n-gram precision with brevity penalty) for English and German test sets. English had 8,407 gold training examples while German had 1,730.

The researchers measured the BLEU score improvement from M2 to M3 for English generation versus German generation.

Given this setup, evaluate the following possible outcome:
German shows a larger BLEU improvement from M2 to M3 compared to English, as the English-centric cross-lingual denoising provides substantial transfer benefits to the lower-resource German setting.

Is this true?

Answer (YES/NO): YES